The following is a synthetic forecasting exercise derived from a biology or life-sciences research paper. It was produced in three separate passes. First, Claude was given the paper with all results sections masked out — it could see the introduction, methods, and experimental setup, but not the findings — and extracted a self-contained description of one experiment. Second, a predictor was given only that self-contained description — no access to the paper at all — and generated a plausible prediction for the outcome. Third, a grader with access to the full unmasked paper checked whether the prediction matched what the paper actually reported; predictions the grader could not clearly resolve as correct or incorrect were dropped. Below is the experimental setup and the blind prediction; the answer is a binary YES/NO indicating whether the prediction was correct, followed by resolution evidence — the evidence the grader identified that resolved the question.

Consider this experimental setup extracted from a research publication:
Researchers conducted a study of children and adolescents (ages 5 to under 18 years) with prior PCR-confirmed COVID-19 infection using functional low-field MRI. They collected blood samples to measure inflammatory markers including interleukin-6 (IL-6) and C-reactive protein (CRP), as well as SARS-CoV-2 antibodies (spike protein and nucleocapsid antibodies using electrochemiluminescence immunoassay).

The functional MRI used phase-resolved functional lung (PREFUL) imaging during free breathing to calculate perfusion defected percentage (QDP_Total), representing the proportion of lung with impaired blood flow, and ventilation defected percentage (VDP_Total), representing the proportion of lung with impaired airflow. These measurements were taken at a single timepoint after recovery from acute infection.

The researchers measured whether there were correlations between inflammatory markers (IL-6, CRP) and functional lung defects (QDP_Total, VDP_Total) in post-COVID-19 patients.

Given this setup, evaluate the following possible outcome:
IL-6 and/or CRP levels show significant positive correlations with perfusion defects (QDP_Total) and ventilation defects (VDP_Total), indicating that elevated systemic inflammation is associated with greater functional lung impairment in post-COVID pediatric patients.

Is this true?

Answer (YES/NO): NO